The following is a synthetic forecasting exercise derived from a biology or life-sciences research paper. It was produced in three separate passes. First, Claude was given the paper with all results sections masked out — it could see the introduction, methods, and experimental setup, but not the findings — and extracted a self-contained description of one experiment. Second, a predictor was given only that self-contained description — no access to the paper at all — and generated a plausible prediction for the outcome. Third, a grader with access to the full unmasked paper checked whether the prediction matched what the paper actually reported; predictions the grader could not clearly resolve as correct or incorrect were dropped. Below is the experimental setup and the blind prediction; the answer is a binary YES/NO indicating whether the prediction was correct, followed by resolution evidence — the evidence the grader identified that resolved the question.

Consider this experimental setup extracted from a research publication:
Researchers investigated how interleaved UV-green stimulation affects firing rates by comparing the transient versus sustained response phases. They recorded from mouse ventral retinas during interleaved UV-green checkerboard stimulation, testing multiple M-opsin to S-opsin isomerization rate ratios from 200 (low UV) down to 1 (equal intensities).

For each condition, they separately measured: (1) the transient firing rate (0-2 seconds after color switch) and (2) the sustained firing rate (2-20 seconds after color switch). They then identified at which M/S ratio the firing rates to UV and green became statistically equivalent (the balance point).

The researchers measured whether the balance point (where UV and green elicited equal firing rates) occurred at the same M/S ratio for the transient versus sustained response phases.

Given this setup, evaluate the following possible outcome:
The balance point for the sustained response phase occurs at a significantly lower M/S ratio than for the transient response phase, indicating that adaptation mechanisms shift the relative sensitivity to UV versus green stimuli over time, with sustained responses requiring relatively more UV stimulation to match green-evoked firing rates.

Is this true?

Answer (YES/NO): YES